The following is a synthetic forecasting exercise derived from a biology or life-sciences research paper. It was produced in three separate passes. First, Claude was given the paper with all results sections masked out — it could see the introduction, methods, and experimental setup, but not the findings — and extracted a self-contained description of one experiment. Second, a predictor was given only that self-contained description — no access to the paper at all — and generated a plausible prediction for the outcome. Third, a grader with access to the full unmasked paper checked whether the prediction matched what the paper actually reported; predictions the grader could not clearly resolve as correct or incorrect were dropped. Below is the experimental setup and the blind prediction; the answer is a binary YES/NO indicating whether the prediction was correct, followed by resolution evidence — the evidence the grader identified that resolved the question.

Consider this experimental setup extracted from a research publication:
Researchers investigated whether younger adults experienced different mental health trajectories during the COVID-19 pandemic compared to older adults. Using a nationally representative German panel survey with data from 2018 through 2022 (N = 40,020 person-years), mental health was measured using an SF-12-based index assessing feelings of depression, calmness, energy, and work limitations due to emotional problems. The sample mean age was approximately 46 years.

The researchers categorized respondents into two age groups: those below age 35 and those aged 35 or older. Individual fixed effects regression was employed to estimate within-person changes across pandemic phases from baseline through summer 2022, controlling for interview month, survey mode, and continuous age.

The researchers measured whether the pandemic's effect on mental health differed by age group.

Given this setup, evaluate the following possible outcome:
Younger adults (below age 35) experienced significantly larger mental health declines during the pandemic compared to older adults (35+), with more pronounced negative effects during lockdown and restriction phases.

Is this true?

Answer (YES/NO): NO